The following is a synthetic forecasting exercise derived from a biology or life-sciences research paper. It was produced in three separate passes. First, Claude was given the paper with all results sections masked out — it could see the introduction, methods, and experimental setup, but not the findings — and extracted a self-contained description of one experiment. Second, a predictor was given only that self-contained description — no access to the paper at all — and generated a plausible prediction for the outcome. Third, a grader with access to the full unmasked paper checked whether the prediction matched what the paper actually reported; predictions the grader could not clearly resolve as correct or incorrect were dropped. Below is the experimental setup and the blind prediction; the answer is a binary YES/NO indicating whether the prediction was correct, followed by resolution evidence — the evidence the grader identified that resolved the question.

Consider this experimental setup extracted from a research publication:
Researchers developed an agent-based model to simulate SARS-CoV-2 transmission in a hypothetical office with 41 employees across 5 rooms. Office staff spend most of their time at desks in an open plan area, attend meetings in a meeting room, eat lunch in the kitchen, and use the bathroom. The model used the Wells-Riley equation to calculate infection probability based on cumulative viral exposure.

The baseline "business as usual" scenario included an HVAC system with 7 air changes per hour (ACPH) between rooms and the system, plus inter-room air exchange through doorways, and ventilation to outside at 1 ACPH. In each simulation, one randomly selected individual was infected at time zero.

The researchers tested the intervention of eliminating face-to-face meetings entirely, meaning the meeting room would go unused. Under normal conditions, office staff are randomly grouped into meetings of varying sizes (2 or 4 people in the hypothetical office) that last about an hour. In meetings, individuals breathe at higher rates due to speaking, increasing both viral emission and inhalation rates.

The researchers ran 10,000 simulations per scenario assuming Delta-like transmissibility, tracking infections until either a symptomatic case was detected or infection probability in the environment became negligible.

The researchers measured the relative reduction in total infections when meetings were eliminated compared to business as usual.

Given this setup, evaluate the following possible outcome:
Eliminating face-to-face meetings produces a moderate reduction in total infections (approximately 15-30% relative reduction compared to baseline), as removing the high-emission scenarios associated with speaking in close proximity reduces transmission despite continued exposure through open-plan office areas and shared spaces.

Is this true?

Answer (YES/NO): NO